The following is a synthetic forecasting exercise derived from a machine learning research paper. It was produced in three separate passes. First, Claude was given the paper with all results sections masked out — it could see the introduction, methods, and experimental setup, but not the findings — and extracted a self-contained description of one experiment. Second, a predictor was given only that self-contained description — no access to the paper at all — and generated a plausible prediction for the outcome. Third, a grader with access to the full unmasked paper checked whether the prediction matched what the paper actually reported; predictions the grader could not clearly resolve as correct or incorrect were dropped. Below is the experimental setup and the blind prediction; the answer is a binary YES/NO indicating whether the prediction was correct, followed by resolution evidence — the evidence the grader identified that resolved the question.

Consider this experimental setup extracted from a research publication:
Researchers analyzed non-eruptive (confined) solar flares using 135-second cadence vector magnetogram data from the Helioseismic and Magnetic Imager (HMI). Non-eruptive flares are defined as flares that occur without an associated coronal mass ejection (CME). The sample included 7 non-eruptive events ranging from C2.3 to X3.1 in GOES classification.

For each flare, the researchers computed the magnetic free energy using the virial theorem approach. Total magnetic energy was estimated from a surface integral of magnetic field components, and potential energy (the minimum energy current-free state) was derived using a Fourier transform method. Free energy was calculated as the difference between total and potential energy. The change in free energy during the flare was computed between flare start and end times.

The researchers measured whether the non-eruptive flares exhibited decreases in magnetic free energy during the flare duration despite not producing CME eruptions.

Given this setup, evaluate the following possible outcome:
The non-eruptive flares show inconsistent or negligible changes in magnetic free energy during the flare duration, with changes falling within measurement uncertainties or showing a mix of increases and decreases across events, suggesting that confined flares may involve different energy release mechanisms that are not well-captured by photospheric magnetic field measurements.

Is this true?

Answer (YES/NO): NO